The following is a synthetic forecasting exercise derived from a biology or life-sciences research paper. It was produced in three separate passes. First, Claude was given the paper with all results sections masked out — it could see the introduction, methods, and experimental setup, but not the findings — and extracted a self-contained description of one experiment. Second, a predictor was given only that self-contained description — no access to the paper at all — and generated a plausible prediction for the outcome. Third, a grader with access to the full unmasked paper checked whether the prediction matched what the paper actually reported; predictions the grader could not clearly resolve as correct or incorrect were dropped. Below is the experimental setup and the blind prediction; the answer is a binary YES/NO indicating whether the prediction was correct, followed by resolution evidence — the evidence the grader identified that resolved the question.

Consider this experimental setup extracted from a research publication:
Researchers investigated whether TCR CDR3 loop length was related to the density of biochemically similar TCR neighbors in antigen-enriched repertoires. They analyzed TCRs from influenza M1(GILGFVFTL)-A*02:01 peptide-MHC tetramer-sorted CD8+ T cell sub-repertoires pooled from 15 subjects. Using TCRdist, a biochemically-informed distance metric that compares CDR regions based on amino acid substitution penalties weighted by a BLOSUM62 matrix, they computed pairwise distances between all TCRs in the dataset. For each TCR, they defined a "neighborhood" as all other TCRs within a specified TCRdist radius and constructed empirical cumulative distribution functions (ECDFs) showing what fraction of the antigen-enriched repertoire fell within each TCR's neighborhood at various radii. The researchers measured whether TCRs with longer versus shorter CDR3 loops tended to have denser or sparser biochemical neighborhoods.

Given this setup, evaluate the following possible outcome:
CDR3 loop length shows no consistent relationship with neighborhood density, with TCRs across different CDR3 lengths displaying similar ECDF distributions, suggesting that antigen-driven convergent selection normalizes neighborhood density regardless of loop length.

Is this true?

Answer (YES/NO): NO